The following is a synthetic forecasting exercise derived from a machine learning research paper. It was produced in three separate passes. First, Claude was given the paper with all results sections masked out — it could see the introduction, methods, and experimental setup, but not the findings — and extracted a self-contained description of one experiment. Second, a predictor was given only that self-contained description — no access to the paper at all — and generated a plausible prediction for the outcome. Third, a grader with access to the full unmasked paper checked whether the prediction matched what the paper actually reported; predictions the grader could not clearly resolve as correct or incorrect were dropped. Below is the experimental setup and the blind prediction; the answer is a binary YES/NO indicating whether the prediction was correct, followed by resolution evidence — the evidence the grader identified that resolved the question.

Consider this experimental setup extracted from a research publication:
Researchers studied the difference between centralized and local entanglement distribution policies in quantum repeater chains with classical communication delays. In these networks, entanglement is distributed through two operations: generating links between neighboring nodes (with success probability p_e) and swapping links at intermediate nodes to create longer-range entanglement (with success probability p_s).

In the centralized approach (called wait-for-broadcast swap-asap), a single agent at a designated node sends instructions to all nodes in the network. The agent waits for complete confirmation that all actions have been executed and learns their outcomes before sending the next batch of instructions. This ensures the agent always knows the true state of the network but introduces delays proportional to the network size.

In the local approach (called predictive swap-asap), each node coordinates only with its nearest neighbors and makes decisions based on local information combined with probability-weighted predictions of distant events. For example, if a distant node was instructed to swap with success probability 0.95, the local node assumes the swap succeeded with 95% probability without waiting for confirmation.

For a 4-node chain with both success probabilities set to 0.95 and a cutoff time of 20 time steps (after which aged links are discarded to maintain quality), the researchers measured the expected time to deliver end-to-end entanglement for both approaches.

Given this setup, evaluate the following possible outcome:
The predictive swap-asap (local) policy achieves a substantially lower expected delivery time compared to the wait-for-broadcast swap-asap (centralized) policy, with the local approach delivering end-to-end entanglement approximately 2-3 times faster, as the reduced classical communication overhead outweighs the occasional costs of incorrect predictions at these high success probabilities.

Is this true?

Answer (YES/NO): NO